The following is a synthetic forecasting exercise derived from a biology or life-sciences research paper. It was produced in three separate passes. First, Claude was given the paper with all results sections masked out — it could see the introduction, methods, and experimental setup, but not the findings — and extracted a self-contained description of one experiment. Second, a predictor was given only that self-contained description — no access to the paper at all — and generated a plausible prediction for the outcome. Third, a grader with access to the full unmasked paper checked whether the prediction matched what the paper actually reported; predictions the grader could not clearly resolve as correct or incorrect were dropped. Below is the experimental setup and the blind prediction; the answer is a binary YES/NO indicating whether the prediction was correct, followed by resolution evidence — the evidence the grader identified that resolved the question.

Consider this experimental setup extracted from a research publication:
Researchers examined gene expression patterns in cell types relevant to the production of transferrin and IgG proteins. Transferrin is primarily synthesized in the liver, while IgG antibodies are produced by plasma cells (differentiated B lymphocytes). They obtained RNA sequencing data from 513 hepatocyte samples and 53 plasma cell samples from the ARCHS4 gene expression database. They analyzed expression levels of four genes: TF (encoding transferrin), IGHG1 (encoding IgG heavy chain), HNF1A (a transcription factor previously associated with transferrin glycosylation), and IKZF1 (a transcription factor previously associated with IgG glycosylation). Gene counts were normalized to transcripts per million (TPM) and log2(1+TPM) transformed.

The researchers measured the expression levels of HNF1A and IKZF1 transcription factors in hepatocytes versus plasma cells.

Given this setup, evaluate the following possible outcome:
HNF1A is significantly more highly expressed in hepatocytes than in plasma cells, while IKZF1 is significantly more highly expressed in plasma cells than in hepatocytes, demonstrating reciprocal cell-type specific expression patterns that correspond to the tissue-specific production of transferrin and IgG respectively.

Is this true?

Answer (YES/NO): YES